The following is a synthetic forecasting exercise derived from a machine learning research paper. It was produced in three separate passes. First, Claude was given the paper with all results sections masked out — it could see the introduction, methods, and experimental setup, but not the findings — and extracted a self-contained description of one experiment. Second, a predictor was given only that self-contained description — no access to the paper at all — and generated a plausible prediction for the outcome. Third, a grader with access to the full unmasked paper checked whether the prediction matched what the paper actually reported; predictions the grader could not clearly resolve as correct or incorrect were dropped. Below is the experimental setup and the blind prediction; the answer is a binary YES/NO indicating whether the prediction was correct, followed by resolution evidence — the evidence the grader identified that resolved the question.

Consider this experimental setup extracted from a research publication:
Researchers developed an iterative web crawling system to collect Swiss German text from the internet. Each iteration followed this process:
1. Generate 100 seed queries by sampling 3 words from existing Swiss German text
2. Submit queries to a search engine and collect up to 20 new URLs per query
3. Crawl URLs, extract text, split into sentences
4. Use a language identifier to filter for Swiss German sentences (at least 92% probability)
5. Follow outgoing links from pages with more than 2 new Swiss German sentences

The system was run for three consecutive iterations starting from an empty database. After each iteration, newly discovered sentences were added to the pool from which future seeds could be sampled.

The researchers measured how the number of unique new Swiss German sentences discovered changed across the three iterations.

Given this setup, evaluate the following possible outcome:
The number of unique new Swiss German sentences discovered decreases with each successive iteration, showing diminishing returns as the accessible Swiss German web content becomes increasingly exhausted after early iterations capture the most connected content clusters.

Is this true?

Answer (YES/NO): YES